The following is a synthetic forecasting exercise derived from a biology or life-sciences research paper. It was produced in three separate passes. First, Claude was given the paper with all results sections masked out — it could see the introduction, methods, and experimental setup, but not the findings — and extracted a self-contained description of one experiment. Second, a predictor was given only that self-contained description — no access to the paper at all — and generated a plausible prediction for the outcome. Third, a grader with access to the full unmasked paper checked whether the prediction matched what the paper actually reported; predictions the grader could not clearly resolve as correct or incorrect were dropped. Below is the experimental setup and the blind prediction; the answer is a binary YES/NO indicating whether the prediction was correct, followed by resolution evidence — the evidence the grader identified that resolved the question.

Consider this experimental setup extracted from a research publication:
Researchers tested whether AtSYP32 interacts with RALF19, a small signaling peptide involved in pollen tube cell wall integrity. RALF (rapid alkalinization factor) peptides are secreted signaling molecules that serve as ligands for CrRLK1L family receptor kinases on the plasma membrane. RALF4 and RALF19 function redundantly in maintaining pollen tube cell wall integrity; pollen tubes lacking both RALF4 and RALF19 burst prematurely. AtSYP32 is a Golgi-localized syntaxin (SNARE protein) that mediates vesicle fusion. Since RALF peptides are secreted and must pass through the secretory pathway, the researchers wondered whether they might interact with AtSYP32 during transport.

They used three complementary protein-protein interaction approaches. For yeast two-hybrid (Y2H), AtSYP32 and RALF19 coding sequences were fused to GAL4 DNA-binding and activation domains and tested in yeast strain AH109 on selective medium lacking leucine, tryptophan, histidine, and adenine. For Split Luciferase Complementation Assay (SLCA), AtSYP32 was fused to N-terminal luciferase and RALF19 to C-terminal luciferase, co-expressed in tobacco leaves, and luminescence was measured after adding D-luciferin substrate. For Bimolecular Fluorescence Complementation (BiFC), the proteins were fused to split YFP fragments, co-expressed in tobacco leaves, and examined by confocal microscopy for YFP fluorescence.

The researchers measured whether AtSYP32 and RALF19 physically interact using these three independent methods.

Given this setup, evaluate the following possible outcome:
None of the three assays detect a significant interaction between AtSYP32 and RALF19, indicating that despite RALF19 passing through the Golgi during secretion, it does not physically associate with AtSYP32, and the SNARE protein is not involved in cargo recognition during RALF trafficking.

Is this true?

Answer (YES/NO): NO